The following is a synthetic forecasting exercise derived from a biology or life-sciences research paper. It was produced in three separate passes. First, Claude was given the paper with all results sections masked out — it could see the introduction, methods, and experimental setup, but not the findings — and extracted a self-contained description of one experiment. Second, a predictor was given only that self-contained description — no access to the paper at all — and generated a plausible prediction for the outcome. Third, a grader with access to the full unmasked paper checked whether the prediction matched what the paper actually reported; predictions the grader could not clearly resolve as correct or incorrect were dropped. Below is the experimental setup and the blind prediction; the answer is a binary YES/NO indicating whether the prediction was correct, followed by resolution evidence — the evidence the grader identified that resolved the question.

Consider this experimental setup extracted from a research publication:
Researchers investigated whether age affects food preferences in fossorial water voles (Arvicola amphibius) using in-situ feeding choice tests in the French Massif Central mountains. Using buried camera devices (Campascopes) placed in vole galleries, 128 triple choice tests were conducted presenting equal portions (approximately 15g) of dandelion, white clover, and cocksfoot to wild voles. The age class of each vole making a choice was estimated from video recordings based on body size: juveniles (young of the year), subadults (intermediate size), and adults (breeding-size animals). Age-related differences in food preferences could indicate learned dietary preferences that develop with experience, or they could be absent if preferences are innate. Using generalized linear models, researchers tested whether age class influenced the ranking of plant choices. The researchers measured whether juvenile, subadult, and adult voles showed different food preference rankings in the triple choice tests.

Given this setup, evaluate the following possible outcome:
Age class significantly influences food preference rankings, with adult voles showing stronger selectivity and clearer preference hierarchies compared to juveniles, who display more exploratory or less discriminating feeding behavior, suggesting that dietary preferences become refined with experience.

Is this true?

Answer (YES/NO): NO